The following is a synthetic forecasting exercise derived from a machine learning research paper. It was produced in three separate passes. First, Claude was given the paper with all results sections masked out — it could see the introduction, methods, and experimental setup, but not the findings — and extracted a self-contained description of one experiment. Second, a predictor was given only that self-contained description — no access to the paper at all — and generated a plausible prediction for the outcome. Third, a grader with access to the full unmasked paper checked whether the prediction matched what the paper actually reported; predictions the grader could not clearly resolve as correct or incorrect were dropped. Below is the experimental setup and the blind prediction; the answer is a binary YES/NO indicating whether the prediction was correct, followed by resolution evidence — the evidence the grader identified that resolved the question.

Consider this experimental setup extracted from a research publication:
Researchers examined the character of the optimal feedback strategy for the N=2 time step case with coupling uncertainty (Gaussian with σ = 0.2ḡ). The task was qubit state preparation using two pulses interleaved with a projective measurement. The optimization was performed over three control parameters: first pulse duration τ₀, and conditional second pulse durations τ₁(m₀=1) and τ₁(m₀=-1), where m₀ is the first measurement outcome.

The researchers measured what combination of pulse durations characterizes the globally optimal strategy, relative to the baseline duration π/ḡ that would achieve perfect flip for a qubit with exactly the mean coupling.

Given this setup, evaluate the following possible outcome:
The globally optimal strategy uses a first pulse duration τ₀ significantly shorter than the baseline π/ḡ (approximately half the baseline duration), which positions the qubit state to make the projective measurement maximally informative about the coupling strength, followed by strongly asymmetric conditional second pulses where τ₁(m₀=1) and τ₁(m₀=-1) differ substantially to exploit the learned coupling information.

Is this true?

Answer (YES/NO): NO